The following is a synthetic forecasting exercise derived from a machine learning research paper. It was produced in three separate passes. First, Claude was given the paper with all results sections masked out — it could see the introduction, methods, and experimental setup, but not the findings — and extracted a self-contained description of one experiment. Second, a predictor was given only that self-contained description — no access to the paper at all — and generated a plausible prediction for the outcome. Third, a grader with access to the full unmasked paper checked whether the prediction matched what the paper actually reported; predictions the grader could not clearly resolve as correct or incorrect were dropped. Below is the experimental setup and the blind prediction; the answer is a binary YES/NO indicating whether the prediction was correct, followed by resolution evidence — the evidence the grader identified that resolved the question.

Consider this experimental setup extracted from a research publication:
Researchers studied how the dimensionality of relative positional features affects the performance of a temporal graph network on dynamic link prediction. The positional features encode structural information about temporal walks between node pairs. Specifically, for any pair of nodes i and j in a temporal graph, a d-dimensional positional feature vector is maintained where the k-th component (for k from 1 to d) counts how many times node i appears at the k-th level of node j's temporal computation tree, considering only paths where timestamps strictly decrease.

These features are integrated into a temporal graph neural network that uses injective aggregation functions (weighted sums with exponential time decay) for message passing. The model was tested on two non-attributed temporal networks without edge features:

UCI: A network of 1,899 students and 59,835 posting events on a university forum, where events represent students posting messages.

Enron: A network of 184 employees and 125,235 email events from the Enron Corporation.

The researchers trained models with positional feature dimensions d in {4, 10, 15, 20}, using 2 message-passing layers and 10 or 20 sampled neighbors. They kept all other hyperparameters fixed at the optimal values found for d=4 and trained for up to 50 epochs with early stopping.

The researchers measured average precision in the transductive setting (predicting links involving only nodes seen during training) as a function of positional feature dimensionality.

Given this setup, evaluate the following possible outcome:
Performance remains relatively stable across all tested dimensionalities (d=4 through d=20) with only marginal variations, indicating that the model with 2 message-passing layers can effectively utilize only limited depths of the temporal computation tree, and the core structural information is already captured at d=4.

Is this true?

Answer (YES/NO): NO